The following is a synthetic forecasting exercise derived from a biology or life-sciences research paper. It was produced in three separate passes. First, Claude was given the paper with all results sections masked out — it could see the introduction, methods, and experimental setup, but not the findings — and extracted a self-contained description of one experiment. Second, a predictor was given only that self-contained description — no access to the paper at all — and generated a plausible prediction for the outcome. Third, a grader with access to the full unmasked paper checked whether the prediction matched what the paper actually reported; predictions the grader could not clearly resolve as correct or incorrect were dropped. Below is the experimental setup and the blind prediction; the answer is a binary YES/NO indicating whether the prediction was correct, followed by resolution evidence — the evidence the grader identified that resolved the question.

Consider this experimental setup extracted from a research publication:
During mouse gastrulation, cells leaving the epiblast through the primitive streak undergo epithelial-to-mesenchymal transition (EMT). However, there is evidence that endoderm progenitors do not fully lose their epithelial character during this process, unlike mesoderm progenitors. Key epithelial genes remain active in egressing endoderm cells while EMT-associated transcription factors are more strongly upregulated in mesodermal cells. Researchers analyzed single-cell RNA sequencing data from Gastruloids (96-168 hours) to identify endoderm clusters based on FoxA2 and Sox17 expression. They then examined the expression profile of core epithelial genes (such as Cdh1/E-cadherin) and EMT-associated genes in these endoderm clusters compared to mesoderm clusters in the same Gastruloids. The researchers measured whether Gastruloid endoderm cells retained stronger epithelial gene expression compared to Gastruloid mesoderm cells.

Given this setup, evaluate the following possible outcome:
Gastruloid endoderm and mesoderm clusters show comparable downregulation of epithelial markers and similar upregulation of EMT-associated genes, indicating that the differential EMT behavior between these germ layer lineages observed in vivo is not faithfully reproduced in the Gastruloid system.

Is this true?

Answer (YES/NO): NO